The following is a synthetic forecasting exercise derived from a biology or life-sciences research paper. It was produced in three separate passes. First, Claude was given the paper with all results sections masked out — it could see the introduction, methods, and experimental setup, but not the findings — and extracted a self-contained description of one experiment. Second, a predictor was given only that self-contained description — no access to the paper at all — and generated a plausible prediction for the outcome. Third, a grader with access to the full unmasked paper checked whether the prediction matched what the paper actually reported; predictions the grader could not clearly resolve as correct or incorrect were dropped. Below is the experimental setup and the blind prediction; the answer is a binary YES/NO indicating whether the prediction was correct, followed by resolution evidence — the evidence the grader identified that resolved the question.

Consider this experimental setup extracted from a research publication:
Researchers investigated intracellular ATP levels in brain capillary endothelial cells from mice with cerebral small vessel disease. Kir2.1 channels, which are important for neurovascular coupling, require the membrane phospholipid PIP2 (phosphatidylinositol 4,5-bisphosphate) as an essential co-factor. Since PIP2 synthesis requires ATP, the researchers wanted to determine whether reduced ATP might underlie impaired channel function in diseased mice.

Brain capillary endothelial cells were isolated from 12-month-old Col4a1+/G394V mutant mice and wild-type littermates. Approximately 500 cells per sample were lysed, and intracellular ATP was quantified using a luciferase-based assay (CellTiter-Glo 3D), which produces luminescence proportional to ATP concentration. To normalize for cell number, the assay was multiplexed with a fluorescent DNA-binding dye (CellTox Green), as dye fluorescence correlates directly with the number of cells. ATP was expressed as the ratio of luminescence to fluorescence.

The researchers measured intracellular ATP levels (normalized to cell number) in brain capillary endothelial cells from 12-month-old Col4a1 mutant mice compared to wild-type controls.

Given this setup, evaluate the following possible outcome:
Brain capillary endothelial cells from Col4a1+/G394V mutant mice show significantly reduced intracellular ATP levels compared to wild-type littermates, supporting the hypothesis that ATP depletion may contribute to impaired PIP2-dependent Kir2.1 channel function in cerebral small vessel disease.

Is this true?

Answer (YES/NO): NO